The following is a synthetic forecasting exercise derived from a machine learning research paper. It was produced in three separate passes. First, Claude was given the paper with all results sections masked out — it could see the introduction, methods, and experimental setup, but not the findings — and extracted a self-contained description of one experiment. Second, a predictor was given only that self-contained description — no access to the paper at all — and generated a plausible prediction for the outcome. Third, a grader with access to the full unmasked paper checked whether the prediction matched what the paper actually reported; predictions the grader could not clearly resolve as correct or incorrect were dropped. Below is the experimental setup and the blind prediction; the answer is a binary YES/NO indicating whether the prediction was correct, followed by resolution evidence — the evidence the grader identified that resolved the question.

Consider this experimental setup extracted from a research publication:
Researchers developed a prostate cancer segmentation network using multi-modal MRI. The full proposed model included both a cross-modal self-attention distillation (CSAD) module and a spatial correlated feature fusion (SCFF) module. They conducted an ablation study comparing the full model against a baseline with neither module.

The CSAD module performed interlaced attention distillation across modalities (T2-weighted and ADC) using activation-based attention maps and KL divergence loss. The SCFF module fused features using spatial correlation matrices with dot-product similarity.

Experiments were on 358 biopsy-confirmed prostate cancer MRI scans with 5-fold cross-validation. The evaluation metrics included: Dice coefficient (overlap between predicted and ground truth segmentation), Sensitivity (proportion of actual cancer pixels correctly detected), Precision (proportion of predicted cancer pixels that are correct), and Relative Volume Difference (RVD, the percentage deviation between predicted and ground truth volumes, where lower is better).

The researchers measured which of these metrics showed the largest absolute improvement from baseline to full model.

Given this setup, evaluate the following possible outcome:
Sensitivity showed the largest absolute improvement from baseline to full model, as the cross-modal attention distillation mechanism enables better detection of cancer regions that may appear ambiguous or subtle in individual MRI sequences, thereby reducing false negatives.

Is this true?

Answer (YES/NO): NO